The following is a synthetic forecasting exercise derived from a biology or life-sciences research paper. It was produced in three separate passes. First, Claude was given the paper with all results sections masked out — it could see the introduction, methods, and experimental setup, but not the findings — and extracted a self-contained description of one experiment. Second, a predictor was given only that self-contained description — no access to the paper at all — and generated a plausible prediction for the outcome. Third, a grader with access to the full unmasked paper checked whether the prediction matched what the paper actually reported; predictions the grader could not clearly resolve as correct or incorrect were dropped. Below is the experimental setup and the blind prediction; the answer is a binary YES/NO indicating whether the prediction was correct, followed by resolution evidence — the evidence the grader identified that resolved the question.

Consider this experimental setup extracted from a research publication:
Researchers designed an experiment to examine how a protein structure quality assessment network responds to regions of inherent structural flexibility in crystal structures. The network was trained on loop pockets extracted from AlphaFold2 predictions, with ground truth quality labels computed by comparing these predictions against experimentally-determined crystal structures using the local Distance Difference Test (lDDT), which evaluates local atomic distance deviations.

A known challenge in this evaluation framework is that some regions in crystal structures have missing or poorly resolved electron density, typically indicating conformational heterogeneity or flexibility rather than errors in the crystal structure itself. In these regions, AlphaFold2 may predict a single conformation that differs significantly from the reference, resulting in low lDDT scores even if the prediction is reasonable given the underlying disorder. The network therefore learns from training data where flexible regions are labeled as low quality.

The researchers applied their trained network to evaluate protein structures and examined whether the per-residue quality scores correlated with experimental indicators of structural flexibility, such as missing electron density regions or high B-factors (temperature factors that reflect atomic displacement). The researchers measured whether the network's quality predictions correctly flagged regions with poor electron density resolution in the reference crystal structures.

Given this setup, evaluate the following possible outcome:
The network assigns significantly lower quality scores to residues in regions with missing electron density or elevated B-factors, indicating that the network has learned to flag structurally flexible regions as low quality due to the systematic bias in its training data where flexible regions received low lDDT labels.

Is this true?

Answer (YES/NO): YES